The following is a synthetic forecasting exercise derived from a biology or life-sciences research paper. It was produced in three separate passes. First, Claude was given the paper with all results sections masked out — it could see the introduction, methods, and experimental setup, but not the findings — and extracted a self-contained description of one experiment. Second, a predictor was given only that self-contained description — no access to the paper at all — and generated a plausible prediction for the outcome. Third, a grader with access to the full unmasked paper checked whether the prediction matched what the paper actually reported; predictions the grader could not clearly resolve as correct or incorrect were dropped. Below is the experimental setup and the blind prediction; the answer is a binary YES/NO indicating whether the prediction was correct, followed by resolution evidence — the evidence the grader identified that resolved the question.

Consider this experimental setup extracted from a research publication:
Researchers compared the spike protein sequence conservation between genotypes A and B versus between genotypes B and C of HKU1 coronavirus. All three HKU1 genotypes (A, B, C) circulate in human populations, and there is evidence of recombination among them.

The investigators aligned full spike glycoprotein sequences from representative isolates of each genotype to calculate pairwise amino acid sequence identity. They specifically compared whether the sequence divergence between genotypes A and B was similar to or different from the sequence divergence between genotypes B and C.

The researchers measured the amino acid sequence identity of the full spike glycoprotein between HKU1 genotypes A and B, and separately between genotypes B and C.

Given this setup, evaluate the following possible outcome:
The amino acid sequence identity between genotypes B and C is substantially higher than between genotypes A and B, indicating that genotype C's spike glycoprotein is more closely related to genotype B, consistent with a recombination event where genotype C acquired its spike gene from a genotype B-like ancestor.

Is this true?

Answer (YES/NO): YES